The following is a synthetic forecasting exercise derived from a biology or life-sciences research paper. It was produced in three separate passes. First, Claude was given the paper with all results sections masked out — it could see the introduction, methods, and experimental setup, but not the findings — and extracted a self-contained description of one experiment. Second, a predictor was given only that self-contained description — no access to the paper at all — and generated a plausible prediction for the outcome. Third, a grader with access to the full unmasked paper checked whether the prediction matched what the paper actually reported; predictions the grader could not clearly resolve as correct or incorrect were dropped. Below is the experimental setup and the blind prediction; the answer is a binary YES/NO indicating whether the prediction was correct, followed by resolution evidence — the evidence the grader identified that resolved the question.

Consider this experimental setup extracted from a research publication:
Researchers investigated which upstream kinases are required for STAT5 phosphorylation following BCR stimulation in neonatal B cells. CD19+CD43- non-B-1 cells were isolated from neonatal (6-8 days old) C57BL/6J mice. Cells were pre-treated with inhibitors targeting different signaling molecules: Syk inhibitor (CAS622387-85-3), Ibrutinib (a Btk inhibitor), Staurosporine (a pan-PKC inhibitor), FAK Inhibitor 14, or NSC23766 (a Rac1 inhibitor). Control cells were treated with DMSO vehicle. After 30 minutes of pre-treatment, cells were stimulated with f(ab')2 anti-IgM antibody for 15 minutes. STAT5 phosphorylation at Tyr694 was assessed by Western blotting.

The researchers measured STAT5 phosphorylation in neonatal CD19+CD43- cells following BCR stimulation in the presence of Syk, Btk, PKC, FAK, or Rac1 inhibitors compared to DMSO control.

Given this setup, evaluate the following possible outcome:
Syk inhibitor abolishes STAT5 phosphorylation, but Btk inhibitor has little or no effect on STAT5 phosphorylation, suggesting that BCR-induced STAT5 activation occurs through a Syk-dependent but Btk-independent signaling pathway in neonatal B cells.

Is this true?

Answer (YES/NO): NO